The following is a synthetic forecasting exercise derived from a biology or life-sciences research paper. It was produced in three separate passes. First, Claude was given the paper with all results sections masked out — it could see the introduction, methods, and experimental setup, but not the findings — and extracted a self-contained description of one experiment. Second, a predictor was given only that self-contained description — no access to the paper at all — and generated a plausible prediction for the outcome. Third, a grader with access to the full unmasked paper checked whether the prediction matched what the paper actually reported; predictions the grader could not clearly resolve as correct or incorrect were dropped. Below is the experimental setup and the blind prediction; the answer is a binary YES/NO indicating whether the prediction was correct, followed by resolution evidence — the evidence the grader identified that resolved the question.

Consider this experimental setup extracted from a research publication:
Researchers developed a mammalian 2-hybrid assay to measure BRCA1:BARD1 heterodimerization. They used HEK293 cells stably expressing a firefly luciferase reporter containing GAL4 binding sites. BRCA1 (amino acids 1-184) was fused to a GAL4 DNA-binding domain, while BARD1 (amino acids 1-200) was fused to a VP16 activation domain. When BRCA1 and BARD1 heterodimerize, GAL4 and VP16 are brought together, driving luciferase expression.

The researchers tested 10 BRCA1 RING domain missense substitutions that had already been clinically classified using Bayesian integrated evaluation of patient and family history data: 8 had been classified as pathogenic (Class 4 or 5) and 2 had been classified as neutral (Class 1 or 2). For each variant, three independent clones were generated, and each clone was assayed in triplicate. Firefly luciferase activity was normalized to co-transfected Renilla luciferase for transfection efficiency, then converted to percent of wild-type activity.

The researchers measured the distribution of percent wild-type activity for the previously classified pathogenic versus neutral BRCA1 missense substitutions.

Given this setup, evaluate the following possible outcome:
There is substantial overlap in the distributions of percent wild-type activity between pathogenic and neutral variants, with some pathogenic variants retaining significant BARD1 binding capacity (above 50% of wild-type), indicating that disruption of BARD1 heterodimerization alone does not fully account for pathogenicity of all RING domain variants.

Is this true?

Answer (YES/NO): NO